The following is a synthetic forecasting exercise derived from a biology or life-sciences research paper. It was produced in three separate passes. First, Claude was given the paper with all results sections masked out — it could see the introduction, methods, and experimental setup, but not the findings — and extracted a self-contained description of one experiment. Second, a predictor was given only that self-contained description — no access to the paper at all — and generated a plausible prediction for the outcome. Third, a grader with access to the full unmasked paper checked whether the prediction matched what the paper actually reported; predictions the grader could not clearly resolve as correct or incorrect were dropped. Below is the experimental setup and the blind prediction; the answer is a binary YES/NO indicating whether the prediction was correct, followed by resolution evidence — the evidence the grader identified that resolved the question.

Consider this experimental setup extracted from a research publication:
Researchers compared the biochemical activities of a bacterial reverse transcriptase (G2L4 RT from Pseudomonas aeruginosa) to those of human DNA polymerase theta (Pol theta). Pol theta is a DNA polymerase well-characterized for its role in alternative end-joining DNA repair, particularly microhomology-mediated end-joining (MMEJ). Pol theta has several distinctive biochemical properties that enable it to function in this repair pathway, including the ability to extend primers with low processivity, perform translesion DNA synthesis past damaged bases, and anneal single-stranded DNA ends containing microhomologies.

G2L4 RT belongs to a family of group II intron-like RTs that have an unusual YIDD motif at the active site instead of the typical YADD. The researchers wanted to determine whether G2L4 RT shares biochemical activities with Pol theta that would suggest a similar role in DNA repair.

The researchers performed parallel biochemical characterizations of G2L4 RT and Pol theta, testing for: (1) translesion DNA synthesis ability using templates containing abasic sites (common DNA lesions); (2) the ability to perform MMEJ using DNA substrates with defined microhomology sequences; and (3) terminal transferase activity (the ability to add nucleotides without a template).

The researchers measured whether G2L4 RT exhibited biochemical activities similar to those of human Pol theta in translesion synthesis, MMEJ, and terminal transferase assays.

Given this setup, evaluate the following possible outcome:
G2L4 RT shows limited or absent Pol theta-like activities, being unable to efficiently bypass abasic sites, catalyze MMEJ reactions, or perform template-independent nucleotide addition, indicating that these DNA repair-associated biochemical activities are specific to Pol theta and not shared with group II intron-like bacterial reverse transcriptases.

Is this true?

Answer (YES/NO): NO